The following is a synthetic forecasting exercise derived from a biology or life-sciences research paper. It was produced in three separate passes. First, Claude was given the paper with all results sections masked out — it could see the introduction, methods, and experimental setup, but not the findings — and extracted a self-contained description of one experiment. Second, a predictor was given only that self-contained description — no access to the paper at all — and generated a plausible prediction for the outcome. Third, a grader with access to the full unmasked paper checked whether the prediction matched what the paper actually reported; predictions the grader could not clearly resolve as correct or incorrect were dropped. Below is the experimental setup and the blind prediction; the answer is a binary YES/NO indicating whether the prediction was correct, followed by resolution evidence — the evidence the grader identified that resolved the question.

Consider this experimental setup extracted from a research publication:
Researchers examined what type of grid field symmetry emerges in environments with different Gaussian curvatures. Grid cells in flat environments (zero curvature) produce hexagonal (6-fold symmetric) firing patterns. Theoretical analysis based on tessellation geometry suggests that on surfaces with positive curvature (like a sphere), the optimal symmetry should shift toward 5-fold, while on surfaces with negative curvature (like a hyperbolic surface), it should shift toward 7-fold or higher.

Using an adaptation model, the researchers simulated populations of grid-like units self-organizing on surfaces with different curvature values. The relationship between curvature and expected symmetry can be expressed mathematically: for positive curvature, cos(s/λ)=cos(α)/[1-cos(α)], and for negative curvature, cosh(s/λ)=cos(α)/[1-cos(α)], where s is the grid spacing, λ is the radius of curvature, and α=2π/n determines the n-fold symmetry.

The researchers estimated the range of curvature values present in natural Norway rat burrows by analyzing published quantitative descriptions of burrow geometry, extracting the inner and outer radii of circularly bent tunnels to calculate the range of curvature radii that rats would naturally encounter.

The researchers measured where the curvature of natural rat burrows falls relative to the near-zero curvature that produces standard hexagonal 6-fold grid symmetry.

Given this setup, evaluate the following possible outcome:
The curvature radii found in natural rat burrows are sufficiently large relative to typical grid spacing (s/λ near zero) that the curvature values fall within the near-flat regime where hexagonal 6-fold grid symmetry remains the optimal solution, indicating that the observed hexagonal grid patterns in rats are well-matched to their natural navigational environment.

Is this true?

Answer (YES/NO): NO